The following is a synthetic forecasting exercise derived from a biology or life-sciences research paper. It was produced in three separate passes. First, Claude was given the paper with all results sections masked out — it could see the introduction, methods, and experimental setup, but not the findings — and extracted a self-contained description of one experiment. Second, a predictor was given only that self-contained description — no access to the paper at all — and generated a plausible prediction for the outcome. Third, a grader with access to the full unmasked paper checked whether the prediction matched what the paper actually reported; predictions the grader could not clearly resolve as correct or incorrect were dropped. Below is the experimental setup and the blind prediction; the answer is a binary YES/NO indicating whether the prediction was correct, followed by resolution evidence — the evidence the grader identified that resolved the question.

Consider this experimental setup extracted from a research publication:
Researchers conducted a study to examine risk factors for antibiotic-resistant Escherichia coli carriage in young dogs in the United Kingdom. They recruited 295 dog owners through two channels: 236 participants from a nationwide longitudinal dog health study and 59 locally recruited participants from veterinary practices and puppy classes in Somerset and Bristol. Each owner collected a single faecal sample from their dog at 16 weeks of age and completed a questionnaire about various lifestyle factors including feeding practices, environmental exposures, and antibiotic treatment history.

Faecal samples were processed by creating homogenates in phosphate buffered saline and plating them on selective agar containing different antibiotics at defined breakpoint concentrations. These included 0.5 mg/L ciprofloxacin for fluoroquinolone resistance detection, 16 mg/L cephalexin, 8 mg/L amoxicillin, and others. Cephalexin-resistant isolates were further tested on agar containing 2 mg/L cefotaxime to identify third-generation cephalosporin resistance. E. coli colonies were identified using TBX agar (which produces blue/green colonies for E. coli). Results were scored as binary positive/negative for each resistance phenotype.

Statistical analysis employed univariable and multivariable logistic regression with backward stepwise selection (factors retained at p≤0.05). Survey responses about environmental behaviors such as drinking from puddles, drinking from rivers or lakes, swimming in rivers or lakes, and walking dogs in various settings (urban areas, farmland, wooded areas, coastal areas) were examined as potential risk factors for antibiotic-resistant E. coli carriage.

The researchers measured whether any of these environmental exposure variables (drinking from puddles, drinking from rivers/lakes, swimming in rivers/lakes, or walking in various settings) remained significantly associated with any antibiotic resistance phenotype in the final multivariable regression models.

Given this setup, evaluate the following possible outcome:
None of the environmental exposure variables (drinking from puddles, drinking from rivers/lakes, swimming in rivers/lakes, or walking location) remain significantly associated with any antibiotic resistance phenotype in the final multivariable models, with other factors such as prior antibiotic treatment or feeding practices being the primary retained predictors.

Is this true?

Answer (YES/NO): YES